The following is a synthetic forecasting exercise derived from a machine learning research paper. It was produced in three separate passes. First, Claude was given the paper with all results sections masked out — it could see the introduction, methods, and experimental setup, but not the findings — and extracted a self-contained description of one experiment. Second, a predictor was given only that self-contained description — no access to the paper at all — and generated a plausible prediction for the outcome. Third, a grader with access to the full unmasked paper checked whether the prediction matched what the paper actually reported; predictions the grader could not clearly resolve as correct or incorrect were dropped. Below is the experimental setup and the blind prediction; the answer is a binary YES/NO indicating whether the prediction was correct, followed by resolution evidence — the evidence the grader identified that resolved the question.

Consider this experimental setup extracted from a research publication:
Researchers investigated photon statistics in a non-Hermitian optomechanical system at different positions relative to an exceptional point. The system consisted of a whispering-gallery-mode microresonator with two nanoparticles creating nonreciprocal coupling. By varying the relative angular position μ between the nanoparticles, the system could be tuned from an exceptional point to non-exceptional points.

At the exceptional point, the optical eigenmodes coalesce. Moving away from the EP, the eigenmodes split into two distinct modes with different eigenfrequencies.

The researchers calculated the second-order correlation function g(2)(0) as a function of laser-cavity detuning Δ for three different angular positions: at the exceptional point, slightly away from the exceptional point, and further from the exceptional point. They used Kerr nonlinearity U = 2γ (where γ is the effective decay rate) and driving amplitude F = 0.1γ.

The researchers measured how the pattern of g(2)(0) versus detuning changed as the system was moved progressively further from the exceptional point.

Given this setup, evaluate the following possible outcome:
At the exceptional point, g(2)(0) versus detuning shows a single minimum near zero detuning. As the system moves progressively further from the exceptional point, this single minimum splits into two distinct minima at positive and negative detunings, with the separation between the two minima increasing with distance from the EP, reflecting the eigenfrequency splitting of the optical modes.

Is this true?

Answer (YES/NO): NO